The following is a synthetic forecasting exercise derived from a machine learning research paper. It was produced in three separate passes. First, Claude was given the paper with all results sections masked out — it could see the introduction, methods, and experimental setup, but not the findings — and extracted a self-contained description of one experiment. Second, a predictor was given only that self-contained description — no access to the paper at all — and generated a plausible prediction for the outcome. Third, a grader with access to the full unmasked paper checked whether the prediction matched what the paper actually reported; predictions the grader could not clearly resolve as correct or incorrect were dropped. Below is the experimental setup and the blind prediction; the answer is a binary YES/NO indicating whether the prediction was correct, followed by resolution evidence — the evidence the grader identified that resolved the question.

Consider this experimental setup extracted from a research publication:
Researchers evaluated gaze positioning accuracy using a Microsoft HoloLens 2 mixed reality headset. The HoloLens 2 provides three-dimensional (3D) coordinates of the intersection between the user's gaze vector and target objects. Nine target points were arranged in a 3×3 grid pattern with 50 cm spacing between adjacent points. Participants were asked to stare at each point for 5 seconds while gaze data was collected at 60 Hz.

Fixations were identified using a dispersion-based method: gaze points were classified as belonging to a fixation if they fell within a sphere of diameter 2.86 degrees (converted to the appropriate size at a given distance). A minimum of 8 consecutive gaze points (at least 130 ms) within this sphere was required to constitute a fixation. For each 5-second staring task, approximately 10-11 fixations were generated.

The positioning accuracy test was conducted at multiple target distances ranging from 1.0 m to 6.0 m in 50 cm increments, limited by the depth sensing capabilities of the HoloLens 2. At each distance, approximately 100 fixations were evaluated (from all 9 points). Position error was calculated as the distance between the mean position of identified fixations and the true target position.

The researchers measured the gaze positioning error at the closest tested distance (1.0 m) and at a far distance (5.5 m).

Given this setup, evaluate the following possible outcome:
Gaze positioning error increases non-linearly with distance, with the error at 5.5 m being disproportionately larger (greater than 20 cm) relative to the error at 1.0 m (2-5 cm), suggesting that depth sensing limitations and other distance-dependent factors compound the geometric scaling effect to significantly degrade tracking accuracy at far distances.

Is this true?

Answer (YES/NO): NO